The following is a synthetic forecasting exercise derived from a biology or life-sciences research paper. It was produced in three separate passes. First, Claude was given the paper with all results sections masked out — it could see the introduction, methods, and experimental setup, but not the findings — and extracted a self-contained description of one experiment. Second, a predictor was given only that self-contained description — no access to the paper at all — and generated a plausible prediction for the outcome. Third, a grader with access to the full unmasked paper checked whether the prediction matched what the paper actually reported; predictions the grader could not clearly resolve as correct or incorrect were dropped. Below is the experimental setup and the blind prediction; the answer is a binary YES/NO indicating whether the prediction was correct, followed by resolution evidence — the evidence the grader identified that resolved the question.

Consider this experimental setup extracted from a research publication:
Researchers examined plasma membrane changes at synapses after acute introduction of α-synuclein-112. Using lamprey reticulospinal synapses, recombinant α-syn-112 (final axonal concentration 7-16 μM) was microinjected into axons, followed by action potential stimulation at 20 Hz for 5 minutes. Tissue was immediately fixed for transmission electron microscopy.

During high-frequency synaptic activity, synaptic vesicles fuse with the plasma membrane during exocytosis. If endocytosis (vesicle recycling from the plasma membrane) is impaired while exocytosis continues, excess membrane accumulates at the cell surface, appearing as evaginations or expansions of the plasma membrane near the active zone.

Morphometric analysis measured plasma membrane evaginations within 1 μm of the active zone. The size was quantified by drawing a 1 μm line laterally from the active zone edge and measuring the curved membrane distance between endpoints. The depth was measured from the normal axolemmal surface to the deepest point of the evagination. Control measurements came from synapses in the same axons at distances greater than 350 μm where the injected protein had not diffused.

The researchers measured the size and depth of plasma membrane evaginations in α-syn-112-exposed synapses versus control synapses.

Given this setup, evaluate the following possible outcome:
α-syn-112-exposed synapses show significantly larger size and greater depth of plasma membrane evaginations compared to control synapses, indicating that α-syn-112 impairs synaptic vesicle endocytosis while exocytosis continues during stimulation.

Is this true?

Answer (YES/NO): YES